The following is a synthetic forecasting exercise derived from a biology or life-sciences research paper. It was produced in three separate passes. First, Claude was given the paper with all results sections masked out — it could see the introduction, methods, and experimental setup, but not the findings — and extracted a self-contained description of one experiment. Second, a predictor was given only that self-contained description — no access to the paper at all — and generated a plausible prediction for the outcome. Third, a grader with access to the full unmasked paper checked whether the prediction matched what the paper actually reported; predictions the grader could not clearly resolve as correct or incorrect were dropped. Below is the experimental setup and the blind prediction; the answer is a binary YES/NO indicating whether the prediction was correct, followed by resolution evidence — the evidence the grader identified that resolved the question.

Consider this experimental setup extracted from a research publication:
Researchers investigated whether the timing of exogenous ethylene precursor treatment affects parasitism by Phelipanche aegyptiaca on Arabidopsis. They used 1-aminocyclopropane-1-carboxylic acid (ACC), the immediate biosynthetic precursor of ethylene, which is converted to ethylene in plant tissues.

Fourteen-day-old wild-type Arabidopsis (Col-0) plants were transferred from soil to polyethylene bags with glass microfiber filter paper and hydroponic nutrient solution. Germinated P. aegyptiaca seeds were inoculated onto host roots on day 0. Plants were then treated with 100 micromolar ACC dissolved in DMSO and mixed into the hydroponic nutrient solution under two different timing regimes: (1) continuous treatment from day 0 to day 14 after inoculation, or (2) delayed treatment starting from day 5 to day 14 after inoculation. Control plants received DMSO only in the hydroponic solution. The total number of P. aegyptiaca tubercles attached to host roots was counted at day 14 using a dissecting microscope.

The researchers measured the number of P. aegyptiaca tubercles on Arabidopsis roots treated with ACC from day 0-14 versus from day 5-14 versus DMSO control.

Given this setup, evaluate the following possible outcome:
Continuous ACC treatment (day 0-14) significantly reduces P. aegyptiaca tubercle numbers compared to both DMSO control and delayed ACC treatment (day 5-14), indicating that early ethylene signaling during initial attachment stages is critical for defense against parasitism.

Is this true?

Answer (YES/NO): NO